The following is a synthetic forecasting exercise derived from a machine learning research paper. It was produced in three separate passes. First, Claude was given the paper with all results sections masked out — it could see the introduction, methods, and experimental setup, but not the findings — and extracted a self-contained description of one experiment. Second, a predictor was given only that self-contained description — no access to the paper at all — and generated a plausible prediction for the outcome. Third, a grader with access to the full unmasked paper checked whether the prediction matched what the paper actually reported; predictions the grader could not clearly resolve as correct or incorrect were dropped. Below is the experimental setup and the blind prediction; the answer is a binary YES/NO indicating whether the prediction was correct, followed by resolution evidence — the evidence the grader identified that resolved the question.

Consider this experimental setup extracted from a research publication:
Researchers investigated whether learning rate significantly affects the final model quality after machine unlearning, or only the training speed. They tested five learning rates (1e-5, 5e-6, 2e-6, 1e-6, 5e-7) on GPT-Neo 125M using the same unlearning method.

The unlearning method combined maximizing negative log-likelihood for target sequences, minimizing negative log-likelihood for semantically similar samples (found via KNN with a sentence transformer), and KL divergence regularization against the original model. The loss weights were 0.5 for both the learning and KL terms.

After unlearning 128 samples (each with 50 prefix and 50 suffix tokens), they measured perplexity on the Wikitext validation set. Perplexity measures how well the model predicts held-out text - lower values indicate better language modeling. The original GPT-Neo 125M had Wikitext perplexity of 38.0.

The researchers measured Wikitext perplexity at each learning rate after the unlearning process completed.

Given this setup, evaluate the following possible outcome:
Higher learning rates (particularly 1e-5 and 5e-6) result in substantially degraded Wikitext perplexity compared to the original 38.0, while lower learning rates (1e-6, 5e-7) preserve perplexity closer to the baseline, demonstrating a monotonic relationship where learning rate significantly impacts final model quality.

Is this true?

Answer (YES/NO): NO